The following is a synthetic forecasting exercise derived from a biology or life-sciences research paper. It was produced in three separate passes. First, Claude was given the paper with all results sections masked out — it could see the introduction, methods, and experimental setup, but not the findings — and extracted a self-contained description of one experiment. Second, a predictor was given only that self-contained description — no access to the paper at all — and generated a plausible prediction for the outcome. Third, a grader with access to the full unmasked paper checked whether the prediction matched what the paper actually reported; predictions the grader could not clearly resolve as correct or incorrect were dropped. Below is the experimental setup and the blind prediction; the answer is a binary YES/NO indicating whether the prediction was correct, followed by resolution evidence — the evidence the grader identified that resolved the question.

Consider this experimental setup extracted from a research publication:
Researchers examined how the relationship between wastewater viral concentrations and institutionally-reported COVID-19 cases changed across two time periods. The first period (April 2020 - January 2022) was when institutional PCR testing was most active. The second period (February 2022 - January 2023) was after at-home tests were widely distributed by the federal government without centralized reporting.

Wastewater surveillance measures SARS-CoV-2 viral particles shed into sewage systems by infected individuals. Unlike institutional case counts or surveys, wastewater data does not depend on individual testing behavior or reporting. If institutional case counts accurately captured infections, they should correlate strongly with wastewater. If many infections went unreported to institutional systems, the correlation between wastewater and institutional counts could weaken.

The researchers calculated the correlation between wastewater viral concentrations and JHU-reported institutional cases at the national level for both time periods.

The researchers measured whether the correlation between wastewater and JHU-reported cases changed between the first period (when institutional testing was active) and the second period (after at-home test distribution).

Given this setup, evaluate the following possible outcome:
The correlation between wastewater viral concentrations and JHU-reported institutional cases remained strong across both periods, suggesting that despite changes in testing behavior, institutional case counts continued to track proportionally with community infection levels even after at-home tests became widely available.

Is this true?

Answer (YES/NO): NO